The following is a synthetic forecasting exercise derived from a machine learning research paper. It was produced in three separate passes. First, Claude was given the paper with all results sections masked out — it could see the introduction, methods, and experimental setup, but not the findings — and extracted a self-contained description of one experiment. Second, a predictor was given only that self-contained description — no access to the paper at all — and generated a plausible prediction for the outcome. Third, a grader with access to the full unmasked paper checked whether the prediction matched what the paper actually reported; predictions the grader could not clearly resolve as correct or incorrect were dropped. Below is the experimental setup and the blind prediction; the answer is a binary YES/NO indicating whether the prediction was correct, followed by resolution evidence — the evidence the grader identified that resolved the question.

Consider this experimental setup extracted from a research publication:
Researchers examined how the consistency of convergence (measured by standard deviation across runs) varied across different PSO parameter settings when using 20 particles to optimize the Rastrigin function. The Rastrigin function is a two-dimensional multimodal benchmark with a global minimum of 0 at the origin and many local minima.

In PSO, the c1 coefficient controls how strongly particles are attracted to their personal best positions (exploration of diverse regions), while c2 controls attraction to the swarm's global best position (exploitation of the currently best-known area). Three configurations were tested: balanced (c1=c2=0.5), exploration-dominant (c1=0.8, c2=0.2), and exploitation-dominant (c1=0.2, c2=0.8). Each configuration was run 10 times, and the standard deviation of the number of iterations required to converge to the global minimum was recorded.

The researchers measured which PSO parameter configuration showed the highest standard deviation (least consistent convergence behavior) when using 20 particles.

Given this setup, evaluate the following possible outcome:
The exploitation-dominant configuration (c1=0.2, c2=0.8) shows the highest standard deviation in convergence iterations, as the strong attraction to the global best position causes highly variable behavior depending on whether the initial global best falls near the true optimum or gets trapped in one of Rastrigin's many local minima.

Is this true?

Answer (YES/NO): YES